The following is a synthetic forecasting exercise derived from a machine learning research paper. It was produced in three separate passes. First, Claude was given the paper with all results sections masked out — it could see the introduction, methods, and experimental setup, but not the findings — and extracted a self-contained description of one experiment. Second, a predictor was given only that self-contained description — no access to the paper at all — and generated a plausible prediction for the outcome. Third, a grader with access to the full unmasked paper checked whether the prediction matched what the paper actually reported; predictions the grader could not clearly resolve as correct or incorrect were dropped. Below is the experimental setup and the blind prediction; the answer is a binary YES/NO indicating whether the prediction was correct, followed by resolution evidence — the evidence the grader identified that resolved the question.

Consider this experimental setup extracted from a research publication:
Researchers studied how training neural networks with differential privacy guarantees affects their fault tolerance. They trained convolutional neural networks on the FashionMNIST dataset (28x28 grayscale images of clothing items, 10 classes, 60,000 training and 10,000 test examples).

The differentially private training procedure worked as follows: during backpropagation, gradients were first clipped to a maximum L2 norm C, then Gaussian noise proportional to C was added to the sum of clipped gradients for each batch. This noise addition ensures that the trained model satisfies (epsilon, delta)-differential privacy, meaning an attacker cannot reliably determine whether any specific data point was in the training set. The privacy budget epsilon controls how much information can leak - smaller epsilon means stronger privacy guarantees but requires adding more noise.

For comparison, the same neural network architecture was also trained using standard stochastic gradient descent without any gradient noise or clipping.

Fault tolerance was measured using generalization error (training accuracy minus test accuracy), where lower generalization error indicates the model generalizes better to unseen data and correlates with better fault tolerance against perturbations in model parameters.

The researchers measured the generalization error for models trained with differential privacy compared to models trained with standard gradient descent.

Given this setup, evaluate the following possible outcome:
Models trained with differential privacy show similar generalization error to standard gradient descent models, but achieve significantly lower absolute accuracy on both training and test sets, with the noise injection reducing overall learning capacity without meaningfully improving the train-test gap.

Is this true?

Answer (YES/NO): NO